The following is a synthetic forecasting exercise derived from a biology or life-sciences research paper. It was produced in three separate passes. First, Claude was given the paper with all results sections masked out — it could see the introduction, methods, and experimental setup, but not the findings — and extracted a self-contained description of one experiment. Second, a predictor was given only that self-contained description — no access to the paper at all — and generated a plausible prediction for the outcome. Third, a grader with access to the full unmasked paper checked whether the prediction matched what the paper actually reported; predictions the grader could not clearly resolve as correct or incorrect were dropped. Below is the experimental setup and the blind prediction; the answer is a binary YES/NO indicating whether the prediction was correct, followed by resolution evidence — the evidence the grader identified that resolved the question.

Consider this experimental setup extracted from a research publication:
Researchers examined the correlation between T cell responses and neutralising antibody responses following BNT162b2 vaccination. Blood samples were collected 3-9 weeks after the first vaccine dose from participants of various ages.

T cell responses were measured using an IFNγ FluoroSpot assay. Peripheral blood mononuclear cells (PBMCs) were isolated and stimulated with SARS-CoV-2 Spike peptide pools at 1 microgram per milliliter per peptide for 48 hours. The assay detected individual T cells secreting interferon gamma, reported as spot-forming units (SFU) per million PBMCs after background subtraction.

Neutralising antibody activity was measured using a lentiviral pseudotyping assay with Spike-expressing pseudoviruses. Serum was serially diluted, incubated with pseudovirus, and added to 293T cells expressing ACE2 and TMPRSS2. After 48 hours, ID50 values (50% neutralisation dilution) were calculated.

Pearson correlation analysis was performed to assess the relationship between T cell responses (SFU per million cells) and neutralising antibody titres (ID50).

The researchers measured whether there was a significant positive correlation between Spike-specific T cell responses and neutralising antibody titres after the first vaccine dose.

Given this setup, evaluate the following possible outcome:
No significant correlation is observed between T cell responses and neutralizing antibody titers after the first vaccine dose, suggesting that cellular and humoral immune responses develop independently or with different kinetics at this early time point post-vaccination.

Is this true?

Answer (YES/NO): YES